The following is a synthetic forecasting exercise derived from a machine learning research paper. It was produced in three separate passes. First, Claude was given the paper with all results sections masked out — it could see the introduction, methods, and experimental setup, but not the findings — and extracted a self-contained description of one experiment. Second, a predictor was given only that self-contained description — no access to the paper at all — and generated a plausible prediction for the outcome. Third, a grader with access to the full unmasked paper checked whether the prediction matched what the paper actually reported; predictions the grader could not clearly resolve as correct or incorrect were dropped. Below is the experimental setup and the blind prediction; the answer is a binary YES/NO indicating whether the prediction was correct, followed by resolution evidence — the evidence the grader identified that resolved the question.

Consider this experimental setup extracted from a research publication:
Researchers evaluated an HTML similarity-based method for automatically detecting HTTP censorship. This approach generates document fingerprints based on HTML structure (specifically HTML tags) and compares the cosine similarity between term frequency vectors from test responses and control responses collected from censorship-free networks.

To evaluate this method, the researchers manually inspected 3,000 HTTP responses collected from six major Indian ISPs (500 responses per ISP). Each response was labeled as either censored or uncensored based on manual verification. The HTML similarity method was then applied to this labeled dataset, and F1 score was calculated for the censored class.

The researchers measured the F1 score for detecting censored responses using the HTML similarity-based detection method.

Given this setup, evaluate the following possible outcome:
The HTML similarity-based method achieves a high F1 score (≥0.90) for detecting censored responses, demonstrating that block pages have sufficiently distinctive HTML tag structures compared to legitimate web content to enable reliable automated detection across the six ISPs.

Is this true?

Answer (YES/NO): NO